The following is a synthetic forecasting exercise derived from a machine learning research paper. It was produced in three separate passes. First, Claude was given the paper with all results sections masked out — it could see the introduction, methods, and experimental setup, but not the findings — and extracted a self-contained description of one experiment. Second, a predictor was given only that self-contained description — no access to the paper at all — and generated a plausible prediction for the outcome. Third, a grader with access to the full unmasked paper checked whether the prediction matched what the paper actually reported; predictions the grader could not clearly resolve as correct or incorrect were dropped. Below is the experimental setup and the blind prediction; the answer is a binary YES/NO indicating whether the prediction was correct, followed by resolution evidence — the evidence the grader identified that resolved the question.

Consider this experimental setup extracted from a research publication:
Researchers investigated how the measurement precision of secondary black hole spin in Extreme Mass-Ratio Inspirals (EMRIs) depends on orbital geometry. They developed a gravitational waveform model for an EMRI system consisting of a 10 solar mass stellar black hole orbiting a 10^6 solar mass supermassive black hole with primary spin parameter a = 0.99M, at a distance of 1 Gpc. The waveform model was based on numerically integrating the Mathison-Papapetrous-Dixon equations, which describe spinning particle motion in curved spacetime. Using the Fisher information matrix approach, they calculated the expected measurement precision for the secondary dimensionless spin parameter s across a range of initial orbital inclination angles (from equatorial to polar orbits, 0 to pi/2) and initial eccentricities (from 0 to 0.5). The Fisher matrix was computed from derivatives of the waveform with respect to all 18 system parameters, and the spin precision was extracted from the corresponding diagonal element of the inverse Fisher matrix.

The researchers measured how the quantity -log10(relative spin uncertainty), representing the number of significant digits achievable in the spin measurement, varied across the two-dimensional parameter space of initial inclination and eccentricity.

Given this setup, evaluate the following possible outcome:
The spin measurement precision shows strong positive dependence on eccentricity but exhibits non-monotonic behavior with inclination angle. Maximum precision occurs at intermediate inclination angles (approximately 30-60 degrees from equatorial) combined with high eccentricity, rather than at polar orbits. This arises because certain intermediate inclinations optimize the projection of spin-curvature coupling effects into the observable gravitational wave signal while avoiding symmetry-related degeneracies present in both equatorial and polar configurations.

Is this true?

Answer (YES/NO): NO